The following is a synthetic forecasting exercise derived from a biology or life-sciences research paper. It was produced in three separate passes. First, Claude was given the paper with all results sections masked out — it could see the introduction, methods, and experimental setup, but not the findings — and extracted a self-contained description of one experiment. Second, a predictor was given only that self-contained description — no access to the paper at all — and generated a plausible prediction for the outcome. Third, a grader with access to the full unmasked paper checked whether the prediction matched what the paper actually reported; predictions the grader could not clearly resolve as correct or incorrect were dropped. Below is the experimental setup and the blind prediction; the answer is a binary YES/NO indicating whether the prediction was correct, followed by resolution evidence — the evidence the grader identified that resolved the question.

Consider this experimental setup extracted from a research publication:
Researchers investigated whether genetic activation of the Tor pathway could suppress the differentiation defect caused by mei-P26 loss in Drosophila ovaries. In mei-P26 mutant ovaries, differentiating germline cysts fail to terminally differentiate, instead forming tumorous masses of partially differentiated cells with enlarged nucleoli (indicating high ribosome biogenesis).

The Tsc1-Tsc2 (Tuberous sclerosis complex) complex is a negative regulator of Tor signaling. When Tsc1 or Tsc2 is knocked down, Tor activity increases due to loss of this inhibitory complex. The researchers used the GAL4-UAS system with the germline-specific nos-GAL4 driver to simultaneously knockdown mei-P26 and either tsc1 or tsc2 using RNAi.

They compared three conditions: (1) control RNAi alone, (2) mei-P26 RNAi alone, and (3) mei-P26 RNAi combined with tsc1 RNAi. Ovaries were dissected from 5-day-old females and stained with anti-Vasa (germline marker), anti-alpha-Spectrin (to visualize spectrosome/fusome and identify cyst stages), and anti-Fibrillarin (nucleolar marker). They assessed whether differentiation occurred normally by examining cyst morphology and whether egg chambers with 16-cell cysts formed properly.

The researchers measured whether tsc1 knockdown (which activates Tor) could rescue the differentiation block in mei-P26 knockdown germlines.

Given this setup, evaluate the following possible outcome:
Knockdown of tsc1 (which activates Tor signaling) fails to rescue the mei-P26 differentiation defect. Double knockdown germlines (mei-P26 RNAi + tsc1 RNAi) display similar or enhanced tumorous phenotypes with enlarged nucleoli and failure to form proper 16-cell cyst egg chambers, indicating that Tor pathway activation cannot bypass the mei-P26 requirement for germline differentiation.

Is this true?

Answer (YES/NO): NO